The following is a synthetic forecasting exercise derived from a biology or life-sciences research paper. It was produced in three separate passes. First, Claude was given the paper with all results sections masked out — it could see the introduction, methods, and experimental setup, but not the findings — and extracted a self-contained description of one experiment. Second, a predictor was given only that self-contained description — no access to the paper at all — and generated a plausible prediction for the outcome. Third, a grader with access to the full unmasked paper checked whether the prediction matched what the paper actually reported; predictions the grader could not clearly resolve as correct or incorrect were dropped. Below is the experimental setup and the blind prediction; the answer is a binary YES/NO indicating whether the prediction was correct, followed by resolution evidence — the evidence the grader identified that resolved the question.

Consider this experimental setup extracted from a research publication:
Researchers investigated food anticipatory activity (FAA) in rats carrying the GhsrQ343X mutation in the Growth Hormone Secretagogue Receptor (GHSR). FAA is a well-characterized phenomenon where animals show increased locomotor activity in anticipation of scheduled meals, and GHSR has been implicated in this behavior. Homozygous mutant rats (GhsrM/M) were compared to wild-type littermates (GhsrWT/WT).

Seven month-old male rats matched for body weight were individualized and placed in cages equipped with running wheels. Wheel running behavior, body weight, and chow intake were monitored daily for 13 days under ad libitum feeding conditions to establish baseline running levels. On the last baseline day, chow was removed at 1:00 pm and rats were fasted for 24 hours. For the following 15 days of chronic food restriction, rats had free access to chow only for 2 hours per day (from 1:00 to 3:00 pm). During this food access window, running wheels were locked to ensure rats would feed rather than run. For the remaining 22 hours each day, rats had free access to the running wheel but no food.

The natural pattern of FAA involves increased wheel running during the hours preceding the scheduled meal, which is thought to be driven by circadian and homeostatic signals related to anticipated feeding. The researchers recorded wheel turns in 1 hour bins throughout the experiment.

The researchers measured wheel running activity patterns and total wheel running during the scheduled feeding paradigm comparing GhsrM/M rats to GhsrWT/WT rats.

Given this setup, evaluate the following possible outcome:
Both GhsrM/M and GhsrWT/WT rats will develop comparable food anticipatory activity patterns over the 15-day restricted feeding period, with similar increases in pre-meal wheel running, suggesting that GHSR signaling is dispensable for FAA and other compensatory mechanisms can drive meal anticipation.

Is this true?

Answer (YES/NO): YES